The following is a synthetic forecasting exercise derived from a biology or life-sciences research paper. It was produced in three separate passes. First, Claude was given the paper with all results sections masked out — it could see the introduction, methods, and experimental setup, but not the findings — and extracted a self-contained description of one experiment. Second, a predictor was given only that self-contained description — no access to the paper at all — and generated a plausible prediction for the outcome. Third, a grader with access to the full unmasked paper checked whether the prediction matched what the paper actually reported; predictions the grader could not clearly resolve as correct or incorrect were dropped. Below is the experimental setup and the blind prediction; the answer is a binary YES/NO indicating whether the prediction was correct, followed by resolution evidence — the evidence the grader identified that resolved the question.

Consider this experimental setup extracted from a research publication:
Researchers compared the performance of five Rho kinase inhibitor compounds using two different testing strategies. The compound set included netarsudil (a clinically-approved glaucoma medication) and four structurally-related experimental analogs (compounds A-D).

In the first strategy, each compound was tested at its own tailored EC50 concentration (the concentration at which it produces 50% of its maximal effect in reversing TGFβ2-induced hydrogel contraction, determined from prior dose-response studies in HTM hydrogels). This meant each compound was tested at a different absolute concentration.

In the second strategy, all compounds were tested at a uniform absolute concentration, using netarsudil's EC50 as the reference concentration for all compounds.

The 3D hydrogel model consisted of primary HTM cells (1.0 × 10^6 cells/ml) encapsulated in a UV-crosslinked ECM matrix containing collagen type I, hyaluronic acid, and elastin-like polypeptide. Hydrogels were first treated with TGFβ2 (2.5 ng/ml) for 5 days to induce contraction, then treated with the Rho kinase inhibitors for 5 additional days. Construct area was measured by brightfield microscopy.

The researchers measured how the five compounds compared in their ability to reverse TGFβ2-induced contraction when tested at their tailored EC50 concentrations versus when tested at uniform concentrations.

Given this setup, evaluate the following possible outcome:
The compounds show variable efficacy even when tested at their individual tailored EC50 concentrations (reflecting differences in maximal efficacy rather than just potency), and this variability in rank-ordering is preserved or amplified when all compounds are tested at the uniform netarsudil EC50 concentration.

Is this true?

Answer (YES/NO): NO